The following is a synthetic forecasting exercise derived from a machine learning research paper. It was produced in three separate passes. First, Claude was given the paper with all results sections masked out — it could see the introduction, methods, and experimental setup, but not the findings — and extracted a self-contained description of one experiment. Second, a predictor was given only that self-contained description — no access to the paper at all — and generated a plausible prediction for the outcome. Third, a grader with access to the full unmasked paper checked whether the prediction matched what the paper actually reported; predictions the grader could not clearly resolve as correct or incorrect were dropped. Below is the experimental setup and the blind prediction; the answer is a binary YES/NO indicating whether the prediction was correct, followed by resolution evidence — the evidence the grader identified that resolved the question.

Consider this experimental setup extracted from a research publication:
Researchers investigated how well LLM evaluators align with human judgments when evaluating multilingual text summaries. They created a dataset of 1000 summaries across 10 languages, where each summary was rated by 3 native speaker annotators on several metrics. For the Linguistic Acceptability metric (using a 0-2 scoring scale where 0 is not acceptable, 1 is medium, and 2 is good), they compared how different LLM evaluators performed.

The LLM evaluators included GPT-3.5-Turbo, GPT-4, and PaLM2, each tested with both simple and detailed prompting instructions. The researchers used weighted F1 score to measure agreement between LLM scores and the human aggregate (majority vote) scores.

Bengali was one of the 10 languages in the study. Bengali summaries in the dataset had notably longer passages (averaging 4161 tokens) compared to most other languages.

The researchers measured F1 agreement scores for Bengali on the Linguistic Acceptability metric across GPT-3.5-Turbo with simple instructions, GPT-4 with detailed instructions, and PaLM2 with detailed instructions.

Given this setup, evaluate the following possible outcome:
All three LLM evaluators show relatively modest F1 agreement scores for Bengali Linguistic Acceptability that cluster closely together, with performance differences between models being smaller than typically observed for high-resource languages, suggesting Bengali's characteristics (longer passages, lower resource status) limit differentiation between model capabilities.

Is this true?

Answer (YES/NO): NO